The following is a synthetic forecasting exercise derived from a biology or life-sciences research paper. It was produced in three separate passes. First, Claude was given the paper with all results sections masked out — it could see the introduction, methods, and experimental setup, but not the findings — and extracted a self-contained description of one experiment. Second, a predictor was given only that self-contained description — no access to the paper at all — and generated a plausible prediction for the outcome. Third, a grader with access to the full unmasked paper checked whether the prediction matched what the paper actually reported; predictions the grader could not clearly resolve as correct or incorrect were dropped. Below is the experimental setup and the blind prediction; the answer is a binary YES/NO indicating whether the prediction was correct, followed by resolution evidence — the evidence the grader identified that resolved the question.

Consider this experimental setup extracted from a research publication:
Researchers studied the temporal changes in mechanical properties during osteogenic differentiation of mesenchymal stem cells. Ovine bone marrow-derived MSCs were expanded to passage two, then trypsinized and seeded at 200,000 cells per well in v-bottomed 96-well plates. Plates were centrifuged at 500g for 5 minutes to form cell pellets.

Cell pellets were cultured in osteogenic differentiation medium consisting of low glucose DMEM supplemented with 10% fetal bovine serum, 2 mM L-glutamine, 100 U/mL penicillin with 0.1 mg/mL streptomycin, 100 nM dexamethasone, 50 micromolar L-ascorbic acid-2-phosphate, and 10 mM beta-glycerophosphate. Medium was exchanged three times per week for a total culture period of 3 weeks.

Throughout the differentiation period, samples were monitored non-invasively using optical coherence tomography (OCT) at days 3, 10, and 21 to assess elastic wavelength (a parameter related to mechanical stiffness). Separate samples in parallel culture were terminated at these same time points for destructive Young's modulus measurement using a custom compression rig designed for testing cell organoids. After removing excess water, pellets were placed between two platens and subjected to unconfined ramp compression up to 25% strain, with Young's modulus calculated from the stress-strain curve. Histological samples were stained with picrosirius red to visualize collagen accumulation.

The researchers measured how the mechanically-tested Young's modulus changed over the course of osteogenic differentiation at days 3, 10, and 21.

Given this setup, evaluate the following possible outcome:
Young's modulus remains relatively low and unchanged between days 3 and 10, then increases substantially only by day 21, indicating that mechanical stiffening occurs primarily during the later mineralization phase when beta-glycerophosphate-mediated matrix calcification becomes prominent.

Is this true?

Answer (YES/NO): NO